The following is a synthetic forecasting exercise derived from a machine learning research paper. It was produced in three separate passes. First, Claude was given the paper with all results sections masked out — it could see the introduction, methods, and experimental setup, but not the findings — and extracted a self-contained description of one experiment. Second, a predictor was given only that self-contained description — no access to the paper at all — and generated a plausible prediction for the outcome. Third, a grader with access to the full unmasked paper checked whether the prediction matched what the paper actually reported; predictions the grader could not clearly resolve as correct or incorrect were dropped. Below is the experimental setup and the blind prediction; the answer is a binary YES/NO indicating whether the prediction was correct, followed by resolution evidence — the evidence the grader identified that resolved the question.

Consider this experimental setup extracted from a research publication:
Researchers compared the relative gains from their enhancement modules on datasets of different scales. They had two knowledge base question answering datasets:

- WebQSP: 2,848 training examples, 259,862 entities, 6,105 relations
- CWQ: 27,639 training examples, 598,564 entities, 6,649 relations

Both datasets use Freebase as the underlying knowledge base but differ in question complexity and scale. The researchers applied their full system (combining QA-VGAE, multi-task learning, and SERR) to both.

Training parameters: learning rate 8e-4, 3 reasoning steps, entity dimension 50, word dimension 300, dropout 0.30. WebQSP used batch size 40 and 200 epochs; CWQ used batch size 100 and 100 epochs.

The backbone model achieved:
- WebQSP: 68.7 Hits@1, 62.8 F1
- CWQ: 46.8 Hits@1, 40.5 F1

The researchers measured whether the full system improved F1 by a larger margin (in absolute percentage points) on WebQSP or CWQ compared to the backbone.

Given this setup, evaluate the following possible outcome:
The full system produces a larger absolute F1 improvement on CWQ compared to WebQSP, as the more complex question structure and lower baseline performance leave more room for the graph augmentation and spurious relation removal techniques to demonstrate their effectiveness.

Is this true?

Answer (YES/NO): YES